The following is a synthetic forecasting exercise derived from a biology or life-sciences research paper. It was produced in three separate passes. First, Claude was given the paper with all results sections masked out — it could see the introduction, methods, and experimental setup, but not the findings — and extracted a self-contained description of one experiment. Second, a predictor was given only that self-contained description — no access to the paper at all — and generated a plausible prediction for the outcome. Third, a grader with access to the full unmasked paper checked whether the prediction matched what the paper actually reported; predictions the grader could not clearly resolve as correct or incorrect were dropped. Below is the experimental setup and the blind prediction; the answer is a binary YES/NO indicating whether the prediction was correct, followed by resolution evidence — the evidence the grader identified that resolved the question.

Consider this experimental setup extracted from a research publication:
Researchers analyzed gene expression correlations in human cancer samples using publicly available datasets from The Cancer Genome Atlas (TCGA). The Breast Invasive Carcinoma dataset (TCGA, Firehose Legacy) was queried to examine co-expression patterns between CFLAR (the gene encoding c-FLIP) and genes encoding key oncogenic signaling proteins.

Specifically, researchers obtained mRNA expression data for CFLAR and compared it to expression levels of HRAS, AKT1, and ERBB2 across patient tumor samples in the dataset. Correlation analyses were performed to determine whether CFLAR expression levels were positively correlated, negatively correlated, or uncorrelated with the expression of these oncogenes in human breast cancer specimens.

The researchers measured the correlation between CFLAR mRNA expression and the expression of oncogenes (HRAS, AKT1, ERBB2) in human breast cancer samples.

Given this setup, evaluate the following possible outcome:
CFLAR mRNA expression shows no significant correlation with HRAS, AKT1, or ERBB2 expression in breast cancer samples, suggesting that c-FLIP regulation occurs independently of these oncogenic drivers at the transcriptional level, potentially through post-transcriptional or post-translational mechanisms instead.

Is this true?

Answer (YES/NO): NO